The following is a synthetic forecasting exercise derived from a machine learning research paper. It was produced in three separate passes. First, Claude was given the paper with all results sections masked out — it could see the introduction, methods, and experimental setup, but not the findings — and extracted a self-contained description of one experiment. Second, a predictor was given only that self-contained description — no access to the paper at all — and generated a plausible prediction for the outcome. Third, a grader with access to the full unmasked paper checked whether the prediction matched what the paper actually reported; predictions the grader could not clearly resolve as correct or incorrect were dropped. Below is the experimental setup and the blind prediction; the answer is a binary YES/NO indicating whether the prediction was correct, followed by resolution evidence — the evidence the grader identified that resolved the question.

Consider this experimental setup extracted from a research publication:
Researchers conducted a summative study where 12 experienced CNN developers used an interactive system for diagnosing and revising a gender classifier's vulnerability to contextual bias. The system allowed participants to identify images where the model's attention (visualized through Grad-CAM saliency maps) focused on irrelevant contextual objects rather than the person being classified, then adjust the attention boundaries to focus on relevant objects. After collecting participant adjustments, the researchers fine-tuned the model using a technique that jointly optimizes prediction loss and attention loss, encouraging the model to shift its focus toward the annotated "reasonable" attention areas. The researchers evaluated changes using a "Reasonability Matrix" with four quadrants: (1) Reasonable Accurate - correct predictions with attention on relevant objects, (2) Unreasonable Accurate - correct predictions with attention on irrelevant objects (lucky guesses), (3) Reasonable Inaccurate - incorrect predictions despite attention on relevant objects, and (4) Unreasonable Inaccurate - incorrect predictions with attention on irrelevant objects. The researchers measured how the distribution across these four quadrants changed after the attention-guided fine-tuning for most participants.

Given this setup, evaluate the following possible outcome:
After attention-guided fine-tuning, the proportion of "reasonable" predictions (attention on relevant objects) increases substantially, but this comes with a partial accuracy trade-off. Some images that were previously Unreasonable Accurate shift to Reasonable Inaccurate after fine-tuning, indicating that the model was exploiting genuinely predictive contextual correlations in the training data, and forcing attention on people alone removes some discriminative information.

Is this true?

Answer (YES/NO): NO